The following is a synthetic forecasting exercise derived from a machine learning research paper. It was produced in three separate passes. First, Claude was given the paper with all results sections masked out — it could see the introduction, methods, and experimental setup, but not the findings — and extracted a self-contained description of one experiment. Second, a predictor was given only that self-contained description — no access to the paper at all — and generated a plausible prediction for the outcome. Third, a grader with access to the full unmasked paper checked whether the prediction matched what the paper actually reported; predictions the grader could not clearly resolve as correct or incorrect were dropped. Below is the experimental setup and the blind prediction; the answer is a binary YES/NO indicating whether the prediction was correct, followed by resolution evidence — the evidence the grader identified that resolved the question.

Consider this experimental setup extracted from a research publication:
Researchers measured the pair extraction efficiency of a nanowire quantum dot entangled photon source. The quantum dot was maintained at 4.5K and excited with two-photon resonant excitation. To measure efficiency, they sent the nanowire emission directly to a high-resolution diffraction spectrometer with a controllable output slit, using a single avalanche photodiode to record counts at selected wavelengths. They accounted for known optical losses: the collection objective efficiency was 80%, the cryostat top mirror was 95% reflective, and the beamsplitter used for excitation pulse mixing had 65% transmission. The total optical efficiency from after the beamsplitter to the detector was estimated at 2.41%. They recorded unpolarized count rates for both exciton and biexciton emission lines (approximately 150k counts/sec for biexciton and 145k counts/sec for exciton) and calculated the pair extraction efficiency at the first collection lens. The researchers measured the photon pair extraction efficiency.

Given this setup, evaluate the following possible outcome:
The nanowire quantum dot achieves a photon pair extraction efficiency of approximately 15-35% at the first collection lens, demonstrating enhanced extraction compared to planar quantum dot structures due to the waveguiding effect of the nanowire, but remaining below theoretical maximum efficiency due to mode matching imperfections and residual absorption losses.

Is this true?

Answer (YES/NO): NO